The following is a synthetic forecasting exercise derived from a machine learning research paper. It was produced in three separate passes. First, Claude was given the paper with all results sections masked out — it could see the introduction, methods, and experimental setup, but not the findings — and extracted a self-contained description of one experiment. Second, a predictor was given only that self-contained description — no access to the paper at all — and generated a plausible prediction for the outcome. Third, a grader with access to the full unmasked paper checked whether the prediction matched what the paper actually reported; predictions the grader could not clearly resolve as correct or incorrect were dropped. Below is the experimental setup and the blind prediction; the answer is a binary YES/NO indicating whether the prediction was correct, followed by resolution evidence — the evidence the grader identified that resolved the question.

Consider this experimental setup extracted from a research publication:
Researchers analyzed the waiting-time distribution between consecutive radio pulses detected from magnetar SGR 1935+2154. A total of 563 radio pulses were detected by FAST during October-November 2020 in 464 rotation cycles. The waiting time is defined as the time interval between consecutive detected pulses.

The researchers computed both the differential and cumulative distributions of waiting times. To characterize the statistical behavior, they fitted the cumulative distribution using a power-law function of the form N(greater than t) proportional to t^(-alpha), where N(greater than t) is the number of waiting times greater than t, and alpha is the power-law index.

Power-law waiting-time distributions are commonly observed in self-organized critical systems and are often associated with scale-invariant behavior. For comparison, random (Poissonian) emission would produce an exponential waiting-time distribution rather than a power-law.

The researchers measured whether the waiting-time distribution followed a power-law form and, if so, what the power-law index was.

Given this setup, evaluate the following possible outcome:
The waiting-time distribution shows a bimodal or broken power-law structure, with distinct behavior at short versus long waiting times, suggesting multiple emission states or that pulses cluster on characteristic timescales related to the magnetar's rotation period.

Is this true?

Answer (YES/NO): NO